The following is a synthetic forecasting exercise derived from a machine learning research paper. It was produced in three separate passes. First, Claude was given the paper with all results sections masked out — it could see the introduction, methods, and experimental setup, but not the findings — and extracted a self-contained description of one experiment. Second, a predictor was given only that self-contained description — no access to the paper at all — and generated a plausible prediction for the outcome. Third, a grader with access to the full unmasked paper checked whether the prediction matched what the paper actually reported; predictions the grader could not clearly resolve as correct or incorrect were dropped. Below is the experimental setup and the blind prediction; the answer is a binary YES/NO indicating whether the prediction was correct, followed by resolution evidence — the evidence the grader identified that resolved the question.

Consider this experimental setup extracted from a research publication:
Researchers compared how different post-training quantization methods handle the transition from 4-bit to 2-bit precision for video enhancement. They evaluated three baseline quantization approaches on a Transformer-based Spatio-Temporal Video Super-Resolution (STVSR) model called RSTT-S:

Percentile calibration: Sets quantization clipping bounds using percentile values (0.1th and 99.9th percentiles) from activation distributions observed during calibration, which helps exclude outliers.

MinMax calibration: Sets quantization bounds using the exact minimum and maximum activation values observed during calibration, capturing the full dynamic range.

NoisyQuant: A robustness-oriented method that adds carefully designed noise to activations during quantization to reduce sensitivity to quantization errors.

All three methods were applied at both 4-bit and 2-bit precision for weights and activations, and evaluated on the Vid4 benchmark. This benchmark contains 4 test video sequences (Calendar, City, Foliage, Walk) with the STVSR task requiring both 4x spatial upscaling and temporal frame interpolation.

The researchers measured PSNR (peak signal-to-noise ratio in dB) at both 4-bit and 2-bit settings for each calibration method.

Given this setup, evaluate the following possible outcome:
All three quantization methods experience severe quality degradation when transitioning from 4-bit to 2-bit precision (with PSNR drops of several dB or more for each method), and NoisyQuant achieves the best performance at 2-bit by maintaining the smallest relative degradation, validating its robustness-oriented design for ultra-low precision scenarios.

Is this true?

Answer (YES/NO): NO